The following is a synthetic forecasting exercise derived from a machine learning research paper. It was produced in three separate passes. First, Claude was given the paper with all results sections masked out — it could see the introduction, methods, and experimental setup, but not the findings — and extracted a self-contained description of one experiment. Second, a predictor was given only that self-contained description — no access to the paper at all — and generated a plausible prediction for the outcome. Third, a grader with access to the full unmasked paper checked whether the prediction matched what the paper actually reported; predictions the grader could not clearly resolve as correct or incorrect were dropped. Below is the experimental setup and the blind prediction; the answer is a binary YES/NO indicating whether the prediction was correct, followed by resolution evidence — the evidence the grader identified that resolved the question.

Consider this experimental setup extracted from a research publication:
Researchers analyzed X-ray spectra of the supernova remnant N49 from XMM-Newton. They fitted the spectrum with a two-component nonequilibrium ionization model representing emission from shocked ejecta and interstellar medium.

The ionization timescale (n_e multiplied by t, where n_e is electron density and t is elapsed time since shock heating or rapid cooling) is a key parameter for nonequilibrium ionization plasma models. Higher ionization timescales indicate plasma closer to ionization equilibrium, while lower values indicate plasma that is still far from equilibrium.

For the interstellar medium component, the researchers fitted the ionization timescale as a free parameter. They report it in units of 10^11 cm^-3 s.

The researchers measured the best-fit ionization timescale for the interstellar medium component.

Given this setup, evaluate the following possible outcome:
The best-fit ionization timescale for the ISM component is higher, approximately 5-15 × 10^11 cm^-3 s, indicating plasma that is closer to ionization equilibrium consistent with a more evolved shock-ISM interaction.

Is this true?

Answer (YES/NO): NO